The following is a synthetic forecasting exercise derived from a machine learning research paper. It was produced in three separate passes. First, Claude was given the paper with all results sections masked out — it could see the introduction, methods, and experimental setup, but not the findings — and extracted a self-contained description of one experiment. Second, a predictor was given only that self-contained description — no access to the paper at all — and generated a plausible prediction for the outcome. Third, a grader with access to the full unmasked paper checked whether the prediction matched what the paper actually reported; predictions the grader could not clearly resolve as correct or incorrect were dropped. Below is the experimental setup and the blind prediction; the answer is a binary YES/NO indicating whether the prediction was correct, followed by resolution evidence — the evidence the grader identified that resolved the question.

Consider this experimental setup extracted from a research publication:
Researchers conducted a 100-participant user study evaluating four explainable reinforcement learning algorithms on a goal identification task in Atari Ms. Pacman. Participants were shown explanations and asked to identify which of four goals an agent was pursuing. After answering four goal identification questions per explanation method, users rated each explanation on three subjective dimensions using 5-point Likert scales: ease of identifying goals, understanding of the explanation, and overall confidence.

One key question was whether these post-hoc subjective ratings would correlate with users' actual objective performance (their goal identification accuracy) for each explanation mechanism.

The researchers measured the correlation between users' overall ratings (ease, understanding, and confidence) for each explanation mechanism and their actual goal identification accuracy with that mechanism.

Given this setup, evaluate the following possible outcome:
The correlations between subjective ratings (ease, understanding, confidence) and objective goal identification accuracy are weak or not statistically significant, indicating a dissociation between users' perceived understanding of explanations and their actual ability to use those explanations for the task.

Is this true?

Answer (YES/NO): YES